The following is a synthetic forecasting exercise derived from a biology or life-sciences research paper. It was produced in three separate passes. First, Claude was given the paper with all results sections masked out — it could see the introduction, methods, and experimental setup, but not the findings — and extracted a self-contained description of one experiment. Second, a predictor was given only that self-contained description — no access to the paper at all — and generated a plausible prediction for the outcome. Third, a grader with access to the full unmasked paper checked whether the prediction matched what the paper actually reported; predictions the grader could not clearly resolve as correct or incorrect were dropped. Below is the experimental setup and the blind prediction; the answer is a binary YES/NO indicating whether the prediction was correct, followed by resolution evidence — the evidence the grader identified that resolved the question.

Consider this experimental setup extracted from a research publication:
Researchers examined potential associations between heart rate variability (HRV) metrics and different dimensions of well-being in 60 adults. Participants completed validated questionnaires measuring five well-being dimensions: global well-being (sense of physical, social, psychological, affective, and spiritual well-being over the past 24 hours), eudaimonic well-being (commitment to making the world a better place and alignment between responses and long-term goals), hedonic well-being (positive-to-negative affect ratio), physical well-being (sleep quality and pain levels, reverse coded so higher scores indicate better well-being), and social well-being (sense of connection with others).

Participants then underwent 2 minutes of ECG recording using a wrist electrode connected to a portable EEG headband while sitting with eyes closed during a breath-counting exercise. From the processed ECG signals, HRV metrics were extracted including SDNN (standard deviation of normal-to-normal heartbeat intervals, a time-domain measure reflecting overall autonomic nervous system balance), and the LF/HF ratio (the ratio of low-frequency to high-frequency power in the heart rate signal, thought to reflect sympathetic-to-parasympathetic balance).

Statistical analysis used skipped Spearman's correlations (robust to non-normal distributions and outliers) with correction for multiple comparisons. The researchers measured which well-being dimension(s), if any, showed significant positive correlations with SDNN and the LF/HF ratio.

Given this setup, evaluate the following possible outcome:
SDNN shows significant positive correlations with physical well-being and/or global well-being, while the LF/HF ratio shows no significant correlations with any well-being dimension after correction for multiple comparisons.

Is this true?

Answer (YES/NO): NO